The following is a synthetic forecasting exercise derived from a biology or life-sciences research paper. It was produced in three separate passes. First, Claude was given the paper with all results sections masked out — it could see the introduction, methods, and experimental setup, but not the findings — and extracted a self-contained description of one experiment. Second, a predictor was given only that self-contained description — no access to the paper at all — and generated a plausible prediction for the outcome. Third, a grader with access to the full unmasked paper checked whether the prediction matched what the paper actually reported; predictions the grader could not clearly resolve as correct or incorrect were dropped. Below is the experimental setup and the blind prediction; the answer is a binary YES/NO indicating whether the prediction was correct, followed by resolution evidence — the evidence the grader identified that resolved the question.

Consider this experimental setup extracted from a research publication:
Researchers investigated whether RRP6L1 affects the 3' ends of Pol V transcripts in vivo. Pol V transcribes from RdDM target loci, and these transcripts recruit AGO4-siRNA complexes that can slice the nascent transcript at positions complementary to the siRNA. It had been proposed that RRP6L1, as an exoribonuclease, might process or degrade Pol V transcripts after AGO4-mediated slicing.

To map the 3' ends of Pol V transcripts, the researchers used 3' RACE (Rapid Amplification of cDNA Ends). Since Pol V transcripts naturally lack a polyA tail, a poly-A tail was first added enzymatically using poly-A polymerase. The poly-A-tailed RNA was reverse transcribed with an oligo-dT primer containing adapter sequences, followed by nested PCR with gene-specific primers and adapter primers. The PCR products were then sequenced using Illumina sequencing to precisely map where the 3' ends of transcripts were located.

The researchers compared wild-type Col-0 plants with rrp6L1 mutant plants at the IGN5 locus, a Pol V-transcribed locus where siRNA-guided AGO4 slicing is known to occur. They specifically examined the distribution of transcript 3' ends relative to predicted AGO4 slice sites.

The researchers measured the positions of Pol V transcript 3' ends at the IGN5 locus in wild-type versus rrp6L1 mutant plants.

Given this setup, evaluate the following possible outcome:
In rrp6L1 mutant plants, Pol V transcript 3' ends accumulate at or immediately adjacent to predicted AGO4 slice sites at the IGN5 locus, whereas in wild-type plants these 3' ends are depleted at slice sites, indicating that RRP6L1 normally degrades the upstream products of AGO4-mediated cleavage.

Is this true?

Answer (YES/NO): NO